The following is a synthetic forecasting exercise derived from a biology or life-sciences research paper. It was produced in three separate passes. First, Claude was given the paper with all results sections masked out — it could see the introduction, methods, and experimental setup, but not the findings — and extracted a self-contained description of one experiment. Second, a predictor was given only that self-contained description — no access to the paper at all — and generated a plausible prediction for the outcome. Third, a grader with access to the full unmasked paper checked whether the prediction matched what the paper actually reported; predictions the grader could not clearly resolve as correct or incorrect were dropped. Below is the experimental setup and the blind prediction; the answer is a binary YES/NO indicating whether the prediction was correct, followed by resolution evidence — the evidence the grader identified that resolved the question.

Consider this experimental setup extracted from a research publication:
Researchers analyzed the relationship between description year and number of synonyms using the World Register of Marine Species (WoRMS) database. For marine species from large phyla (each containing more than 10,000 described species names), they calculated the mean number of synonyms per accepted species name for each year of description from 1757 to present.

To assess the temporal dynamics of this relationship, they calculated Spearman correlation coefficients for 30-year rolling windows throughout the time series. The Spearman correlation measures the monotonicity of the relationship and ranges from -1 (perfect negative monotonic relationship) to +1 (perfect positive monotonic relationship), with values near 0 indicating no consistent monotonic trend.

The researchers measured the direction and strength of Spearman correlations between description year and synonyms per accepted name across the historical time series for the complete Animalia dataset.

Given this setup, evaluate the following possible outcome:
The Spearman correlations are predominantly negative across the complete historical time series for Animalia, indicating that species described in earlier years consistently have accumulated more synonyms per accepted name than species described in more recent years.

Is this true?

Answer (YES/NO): YES